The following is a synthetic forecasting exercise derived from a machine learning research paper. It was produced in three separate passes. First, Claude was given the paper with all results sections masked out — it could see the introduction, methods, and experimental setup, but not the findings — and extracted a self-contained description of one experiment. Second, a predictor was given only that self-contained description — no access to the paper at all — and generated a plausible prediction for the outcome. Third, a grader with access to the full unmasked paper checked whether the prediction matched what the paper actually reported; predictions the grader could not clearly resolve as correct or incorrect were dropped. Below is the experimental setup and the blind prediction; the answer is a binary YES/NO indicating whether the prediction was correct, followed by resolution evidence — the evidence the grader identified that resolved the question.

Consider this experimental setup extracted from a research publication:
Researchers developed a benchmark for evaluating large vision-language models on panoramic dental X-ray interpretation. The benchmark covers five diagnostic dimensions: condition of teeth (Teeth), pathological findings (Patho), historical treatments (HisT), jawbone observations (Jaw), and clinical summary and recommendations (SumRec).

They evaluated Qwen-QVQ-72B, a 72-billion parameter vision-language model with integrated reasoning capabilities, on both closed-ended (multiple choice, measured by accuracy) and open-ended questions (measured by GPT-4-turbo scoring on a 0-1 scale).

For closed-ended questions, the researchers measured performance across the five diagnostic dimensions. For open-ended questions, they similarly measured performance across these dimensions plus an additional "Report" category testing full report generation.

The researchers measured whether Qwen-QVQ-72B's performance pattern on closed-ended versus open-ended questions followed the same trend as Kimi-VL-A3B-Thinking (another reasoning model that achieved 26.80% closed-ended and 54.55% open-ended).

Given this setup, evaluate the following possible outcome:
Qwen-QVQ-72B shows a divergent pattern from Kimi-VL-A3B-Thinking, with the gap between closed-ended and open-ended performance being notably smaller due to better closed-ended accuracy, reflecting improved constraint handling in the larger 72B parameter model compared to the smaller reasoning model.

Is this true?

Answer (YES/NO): NO